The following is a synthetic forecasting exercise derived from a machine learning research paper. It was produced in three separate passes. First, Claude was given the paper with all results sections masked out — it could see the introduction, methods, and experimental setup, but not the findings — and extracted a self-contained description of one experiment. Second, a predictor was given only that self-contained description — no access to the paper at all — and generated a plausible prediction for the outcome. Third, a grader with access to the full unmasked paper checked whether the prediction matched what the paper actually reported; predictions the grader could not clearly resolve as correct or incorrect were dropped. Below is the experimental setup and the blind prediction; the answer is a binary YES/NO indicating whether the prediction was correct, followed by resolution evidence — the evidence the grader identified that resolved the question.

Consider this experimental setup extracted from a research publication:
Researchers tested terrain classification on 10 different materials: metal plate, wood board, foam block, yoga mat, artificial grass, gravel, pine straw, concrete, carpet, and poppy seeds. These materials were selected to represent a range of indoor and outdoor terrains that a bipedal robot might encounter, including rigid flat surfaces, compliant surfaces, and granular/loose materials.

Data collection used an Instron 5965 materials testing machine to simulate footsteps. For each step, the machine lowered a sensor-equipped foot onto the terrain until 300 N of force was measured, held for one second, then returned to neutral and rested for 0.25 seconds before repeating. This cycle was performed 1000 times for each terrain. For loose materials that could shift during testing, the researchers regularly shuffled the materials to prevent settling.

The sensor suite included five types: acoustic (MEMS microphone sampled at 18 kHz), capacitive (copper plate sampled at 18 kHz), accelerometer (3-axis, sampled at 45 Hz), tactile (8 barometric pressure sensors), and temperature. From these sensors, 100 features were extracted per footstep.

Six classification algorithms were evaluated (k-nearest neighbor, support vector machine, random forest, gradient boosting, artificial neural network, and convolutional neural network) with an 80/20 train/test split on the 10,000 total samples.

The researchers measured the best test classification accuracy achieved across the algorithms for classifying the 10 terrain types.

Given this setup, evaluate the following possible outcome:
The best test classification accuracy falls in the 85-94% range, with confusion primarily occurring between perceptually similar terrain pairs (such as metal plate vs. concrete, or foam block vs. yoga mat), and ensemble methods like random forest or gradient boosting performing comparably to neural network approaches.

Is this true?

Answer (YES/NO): NO